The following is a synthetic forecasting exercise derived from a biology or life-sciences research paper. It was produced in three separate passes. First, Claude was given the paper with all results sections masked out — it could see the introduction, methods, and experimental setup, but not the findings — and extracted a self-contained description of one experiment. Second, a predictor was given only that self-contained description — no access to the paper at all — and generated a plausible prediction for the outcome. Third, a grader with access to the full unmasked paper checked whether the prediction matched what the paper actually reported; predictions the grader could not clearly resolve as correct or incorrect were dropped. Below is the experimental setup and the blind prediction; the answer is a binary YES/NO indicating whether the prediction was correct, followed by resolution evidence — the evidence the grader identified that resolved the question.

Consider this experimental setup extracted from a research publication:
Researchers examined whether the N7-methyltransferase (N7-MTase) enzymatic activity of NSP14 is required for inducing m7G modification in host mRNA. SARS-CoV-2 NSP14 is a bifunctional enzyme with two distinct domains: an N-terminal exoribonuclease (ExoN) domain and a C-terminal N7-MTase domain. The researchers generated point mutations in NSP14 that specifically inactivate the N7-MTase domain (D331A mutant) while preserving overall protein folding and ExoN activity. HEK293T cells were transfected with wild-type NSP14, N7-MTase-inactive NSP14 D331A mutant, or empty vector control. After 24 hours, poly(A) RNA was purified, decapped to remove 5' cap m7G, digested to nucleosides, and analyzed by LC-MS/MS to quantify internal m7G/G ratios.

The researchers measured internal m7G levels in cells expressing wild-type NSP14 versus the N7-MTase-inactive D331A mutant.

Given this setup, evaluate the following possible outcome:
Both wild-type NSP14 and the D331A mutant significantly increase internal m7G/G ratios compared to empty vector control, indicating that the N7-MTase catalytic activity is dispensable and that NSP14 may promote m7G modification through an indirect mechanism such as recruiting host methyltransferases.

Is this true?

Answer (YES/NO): NO